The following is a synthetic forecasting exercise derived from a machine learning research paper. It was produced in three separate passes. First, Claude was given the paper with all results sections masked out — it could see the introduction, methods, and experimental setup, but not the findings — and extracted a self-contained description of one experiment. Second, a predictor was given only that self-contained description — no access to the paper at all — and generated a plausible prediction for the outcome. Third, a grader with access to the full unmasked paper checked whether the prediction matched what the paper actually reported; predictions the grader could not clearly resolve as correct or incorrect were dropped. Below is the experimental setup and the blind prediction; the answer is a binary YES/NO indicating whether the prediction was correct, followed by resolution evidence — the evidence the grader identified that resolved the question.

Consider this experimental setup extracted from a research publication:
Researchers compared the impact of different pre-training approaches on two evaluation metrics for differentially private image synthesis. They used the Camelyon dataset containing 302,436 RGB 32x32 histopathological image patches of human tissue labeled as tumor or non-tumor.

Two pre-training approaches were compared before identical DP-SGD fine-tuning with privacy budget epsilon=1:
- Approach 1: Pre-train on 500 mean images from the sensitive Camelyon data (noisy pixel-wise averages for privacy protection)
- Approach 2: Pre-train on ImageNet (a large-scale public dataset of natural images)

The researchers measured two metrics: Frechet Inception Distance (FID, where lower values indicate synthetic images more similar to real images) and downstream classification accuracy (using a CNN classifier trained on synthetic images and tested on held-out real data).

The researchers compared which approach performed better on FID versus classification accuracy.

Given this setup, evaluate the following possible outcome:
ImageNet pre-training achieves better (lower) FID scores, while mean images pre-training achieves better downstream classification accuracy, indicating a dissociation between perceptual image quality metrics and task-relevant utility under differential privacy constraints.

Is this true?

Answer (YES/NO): YES